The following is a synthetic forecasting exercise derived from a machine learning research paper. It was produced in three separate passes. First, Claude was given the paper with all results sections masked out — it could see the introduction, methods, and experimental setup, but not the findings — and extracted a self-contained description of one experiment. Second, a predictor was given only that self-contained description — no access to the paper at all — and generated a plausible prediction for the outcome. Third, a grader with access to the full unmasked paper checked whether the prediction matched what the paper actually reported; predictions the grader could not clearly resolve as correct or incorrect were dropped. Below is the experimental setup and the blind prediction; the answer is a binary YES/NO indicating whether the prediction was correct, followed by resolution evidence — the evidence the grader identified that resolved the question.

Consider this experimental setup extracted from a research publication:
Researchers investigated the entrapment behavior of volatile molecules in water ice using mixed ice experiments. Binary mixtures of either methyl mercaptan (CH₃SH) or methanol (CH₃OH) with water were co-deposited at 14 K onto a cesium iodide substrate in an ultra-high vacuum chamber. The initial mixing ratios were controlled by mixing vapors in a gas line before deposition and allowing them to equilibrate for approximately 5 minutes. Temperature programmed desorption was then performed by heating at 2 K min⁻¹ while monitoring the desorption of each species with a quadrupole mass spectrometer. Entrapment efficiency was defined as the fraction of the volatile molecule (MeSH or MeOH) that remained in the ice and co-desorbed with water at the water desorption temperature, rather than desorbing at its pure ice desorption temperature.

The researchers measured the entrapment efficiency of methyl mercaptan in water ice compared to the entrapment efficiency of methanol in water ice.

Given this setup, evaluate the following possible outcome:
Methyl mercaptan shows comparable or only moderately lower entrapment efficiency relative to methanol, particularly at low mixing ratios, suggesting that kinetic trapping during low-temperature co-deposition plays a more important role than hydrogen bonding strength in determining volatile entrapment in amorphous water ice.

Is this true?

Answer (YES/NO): NO